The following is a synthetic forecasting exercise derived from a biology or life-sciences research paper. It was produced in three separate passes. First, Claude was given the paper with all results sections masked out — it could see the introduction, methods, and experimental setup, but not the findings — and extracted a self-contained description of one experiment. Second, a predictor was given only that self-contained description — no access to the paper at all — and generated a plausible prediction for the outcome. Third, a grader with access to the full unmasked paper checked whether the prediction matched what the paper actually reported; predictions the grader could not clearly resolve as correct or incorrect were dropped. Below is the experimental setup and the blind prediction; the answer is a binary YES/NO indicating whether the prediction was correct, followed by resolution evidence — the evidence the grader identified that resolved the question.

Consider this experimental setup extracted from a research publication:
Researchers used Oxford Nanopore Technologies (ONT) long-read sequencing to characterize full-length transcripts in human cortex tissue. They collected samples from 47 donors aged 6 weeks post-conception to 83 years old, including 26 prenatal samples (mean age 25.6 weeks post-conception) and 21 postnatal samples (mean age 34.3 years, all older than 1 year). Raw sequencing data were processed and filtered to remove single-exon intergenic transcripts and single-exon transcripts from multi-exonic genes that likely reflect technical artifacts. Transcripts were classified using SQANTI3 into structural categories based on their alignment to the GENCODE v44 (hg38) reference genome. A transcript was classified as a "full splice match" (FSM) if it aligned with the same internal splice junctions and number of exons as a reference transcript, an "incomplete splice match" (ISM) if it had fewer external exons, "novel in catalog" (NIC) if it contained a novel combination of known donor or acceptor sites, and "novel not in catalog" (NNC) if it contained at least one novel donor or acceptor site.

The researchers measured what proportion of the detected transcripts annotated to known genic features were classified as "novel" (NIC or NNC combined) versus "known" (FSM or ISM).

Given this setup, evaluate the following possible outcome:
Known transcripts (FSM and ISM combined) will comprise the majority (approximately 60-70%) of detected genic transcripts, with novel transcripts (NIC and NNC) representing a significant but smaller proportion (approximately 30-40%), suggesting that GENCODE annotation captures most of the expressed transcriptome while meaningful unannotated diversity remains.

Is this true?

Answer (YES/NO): NO